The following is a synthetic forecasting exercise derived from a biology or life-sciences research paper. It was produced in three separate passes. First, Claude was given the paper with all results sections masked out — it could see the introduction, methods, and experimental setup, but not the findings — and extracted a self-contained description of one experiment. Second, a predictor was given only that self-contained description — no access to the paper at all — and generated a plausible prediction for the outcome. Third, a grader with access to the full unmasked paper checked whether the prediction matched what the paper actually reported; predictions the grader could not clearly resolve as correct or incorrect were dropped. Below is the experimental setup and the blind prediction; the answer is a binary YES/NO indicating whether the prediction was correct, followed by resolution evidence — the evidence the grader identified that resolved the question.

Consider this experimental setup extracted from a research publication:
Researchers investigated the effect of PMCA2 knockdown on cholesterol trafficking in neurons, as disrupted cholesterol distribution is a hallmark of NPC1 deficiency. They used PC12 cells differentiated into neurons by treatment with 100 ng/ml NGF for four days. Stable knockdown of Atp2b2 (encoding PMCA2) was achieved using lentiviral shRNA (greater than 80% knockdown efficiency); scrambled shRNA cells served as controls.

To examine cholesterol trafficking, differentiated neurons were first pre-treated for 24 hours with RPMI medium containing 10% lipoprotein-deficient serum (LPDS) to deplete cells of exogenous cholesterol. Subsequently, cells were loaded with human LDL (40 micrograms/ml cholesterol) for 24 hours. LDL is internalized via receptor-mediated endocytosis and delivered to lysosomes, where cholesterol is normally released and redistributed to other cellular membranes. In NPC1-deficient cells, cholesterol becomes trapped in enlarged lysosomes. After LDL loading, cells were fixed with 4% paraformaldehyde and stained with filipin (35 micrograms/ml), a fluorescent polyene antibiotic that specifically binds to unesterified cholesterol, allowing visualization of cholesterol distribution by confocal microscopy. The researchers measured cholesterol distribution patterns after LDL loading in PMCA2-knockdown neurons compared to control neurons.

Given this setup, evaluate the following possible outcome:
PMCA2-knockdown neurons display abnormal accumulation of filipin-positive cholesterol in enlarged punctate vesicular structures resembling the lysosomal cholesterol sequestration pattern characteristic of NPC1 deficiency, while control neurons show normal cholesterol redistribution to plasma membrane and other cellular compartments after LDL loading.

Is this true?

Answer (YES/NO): YES